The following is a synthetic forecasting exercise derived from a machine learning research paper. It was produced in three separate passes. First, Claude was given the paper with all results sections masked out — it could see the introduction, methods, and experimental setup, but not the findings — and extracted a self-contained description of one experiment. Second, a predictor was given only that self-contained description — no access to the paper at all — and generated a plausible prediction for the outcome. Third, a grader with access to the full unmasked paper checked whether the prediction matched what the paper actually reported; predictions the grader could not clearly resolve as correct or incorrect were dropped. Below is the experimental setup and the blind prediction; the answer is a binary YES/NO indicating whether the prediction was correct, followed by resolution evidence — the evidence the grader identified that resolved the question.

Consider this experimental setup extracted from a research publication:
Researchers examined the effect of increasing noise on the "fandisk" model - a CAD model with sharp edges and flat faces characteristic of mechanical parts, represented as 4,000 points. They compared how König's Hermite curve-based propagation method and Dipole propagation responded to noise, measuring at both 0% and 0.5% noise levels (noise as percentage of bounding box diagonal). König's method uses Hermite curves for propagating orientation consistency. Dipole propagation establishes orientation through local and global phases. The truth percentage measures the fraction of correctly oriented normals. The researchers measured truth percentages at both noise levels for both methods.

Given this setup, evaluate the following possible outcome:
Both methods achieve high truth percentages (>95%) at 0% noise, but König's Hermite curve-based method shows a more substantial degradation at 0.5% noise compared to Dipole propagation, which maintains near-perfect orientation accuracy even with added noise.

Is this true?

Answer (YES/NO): NO